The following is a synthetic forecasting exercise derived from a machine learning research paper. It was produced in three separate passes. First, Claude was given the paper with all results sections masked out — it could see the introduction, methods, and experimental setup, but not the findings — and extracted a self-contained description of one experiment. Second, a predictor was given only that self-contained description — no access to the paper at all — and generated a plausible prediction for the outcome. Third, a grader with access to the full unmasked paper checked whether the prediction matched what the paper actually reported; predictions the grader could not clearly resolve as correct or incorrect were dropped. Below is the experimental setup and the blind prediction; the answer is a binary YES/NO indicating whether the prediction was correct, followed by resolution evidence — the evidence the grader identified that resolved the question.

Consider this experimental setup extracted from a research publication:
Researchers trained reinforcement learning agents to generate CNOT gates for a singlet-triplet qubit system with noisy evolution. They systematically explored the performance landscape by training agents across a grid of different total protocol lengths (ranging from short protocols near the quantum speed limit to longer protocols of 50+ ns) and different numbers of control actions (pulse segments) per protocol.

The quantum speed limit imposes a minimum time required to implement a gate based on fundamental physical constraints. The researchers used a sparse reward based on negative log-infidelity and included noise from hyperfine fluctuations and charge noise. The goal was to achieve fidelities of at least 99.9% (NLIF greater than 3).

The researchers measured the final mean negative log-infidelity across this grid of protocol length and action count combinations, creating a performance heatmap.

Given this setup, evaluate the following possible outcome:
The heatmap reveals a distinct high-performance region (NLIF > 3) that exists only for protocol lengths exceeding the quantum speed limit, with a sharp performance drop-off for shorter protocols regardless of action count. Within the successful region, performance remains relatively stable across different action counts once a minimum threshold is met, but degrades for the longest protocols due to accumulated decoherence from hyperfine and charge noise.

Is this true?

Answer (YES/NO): NO